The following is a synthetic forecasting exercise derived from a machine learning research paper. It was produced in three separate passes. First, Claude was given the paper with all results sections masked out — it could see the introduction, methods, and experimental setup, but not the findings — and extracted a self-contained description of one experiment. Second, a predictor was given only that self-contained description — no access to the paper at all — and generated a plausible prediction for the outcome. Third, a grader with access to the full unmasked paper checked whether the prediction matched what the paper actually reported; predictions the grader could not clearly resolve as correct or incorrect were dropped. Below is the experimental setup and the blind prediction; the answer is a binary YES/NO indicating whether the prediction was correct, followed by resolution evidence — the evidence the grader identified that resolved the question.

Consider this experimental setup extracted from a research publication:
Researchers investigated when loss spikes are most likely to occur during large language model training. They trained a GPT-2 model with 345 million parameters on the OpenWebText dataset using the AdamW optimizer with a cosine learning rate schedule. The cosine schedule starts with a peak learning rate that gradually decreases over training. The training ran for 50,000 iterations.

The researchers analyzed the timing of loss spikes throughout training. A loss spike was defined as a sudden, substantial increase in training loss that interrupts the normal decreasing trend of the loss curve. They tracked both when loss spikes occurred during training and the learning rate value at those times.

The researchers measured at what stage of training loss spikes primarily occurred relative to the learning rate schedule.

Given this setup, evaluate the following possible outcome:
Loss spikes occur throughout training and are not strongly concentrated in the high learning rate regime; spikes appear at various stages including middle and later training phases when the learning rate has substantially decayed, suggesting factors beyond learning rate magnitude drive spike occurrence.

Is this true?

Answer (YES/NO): NO